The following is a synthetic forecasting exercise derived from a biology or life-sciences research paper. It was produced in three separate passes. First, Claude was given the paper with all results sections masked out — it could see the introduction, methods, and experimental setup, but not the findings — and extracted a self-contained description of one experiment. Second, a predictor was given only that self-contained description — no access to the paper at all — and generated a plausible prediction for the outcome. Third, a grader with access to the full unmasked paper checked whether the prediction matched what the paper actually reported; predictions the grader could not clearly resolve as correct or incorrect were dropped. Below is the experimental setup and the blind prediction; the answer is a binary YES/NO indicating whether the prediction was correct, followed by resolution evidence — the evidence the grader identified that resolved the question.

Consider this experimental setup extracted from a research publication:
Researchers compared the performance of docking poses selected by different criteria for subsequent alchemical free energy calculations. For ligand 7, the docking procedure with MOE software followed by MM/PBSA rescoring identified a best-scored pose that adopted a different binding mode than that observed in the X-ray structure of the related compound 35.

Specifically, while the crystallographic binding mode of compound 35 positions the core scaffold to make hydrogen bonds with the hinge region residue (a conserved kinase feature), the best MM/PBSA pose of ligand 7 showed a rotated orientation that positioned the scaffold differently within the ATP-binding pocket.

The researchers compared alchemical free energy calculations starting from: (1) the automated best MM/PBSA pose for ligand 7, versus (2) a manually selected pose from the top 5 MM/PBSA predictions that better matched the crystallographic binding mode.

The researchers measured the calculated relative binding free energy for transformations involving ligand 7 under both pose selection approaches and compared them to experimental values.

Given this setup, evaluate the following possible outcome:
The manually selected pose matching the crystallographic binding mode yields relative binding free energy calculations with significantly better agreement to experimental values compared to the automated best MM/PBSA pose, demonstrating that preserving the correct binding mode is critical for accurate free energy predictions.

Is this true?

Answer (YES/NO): NO